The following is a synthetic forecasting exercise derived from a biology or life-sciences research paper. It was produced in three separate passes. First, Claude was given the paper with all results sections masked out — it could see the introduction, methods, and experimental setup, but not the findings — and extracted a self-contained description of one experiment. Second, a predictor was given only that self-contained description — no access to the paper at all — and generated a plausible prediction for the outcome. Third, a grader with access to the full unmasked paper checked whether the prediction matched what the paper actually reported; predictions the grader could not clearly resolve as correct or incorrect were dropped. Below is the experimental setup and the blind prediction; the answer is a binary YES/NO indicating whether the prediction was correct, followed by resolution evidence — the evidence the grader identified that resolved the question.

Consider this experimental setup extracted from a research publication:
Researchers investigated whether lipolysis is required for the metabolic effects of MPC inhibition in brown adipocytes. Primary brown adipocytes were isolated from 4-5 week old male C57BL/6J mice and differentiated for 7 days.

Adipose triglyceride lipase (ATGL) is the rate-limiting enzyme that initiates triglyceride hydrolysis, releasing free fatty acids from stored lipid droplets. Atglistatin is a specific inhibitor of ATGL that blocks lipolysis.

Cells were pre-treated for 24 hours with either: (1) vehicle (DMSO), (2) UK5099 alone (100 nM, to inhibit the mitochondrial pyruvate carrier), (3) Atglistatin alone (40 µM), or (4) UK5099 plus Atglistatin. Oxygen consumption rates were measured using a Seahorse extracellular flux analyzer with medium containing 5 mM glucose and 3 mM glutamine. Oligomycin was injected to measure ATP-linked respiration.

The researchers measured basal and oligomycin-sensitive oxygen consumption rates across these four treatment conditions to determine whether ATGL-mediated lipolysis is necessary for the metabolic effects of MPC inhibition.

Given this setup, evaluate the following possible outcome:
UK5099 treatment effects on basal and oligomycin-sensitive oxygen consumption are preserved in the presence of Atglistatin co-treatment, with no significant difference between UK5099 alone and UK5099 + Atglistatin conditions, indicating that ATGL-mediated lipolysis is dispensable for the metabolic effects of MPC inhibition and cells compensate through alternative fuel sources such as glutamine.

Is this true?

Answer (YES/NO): NO